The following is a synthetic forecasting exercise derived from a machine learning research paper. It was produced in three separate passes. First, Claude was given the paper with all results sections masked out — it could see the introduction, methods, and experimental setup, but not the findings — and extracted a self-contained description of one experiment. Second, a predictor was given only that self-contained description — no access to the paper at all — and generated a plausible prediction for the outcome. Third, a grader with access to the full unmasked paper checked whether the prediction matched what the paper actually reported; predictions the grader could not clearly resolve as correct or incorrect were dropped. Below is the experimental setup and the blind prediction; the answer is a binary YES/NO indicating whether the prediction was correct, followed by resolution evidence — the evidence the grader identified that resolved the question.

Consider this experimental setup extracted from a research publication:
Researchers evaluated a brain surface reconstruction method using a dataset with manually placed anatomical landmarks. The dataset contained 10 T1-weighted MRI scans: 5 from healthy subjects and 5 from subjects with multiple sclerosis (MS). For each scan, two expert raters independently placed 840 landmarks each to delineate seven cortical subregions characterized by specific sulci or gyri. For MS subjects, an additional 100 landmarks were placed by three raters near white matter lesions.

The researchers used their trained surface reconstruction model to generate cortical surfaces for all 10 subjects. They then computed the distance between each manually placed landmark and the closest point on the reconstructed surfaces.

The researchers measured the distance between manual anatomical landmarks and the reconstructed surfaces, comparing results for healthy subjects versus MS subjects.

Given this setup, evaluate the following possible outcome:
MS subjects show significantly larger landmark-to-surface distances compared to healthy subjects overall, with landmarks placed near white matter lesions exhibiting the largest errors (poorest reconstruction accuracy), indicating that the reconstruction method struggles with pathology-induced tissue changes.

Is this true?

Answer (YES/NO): NO